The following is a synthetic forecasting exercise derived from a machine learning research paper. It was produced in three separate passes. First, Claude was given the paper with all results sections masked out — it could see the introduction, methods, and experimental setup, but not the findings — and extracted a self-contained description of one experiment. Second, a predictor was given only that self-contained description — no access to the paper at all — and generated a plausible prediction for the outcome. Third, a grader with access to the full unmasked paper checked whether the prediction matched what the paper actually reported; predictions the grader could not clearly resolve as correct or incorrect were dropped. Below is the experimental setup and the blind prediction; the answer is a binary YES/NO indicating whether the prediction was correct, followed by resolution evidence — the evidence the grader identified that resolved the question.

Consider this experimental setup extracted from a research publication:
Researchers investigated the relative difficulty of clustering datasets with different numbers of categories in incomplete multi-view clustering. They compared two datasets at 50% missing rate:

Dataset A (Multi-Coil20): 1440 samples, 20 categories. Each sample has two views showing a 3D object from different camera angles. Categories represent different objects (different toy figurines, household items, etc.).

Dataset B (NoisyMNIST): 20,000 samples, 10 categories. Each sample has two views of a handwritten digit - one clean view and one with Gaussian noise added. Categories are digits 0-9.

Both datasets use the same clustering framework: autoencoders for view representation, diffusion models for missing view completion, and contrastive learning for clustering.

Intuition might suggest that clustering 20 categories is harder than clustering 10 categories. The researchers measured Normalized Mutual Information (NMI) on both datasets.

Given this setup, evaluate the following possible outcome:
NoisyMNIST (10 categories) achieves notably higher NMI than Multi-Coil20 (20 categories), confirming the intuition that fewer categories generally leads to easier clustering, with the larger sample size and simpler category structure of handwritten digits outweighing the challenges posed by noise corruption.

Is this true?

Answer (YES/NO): NO